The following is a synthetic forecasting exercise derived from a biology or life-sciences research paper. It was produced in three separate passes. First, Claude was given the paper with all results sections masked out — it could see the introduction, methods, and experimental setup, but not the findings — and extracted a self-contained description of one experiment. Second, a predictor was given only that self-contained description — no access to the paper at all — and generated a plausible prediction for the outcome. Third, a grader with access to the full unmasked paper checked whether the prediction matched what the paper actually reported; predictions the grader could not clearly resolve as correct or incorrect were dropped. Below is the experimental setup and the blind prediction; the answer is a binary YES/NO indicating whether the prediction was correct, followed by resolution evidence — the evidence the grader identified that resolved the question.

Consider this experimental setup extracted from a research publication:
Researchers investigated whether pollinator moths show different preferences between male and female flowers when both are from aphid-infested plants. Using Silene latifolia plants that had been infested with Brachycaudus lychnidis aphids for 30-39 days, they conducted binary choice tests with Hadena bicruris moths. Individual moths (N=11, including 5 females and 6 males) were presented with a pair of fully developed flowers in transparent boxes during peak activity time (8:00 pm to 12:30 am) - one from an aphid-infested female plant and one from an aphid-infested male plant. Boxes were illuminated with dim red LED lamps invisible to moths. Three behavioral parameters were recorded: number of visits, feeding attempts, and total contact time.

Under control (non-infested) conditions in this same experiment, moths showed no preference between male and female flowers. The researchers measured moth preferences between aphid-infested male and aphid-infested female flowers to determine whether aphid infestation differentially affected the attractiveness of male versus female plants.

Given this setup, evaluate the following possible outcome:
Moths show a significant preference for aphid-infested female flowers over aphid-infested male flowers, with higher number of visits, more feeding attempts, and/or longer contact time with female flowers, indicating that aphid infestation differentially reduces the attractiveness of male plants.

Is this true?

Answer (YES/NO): NO